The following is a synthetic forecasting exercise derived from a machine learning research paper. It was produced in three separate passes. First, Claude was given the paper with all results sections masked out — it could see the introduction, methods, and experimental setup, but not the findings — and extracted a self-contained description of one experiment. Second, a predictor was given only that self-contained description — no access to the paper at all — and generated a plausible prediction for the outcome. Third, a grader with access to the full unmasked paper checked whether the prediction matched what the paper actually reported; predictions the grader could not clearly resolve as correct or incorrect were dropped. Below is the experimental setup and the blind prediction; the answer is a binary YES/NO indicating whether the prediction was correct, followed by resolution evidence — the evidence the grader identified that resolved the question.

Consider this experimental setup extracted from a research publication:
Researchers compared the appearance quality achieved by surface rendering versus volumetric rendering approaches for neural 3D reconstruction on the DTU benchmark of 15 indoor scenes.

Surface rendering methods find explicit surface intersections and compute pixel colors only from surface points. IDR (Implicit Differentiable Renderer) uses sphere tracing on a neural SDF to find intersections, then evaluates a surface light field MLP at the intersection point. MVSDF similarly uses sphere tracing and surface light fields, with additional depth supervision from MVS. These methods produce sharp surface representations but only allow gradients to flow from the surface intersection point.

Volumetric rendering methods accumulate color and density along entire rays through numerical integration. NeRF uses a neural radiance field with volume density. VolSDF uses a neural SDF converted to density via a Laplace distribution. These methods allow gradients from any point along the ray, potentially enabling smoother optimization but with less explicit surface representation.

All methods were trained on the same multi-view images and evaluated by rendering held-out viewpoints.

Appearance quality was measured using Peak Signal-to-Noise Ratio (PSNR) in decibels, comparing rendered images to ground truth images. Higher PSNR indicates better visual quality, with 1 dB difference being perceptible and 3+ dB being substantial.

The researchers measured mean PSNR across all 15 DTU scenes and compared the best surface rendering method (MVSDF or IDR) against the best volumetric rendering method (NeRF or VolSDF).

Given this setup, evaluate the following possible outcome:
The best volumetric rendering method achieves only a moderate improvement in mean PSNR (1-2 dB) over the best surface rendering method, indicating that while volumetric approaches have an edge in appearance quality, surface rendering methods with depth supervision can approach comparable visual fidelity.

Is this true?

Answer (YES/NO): NO